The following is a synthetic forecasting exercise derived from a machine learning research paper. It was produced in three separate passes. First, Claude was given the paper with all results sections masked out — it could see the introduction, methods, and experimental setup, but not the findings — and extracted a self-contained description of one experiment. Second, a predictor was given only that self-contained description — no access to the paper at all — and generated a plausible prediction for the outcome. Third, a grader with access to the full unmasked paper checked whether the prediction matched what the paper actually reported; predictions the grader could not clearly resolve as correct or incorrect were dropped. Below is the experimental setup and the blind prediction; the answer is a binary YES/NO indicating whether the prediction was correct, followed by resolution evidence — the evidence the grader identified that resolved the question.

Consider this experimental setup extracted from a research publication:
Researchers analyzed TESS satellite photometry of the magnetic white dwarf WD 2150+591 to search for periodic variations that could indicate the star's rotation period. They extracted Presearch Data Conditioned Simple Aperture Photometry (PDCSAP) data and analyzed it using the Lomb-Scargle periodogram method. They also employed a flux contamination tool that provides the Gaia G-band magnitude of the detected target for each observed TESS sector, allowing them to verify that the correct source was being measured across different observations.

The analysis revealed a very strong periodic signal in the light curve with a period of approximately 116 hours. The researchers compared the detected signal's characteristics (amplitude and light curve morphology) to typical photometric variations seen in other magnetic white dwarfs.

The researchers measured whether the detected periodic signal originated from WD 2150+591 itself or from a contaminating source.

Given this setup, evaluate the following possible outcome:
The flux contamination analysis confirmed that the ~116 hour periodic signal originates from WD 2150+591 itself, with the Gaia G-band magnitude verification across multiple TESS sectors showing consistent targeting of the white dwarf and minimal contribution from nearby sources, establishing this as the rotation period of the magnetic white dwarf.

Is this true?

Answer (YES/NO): NO